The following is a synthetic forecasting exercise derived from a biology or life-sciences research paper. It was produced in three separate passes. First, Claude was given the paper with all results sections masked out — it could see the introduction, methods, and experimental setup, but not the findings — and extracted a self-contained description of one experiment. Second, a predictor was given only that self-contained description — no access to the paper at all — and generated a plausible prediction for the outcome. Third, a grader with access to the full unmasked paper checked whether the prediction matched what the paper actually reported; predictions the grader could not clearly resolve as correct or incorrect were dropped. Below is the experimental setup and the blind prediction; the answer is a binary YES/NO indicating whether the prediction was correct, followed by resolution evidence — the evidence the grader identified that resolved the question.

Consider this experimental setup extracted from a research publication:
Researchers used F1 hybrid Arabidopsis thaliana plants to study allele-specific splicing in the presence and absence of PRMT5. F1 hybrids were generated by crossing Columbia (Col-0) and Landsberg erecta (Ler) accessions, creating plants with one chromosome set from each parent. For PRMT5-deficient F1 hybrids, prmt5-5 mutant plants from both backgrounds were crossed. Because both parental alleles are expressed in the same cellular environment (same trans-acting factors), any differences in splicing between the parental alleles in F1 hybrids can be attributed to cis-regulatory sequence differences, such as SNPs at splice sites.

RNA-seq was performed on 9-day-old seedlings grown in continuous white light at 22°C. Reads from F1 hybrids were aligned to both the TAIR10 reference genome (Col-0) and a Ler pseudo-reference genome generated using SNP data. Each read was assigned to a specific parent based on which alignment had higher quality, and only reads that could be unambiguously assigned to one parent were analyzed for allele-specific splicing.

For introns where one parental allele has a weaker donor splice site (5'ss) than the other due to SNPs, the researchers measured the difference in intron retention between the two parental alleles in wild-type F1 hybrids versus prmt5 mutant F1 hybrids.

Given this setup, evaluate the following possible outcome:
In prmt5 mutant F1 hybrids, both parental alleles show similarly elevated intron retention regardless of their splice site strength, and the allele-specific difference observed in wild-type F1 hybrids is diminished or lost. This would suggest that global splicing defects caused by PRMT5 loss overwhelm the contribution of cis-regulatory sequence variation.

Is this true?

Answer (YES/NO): NO